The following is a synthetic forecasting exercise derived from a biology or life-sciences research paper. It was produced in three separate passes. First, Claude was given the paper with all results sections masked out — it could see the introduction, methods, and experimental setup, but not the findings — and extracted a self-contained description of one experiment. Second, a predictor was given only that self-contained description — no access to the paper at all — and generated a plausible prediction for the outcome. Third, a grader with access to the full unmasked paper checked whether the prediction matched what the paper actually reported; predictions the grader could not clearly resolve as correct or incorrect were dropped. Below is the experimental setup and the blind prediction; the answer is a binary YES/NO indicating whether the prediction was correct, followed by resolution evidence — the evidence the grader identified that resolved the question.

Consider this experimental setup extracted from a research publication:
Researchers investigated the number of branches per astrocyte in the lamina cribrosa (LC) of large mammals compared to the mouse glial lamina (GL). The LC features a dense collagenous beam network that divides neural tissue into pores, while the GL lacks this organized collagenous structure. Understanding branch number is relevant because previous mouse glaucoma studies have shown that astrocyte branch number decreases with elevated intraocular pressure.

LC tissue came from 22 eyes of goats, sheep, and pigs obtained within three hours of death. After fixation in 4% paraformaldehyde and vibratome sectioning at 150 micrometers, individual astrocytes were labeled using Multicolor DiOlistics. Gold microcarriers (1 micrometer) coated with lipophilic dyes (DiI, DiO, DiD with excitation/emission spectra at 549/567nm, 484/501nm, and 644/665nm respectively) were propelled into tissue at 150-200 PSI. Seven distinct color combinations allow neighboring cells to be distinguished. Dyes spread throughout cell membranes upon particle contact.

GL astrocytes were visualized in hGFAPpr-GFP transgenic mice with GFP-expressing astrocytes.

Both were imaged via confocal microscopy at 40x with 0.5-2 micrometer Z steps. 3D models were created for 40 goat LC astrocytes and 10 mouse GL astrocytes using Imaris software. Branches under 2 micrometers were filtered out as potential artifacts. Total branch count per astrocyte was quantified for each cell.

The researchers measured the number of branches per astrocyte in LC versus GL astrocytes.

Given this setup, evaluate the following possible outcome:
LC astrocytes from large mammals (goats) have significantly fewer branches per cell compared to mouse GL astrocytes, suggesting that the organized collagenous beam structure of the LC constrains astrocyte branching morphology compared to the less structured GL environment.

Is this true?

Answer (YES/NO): NO